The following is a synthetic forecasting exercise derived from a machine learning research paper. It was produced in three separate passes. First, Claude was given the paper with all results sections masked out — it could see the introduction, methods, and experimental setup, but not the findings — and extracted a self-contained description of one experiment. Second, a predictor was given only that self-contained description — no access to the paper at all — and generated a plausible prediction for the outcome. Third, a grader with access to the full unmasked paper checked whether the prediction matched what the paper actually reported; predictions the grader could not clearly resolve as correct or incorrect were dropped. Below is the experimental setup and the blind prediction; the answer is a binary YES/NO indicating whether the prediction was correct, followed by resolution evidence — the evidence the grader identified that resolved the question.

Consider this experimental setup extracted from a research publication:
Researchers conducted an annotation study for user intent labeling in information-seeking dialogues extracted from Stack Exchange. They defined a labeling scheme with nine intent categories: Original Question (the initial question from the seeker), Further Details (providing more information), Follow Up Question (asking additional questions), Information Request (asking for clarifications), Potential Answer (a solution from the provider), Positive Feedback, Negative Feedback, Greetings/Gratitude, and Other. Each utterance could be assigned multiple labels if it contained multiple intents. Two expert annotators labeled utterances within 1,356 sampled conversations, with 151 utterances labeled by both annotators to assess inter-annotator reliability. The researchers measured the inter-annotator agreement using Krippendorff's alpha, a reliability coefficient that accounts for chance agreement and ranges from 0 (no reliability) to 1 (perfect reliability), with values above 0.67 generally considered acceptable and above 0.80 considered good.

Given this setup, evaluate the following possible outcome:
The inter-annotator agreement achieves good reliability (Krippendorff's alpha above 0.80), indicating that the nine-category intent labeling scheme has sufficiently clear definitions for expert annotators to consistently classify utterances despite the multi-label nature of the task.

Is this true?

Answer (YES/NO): NO